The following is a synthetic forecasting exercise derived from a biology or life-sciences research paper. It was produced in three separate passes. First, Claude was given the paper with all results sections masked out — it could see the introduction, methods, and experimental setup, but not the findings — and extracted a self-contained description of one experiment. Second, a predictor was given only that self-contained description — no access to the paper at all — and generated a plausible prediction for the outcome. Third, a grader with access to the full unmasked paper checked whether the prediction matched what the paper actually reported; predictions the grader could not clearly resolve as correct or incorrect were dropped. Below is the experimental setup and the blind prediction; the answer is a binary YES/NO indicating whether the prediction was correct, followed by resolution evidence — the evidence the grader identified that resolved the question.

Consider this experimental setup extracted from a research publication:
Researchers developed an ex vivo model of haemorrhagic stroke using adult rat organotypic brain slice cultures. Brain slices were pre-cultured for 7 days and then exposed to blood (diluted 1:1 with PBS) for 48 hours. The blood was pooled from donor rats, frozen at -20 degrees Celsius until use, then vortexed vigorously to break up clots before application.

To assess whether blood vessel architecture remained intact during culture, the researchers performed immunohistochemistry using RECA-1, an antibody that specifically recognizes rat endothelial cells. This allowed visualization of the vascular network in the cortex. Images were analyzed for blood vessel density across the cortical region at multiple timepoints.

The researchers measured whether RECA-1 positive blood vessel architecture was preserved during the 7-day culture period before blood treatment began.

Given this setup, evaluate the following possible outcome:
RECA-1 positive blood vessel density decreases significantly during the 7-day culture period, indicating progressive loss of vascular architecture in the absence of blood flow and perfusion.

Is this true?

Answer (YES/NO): YES